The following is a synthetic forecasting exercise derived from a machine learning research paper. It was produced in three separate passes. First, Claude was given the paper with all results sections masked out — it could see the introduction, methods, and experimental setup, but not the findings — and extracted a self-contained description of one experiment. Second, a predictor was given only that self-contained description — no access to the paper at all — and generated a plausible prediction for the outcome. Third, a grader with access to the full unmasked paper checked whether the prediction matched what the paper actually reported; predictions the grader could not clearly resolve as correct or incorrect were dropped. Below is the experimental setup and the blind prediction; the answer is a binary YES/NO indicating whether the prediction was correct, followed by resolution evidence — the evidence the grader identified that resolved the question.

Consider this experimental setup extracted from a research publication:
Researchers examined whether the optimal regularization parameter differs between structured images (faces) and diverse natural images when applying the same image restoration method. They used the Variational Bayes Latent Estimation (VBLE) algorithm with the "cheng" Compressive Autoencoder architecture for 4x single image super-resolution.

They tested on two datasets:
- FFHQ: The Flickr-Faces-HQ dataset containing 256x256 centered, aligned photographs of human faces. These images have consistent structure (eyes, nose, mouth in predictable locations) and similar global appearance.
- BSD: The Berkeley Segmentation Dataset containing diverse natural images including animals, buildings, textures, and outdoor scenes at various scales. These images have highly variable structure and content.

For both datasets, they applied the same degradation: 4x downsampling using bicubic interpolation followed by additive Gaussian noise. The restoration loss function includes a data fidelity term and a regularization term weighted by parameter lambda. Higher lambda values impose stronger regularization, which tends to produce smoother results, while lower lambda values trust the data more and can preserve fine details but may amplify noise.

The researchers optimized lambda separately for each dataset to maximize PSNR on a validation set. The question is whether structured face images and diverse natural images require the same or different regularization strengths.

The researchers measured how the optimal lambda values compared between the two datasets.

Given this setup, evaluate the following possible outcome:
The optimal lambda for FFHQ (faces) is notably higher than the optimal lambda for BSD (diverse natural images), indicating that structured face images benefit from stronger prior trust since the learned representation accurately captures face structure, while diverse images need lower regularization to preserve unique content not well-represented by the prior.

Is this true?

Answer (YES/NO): YES